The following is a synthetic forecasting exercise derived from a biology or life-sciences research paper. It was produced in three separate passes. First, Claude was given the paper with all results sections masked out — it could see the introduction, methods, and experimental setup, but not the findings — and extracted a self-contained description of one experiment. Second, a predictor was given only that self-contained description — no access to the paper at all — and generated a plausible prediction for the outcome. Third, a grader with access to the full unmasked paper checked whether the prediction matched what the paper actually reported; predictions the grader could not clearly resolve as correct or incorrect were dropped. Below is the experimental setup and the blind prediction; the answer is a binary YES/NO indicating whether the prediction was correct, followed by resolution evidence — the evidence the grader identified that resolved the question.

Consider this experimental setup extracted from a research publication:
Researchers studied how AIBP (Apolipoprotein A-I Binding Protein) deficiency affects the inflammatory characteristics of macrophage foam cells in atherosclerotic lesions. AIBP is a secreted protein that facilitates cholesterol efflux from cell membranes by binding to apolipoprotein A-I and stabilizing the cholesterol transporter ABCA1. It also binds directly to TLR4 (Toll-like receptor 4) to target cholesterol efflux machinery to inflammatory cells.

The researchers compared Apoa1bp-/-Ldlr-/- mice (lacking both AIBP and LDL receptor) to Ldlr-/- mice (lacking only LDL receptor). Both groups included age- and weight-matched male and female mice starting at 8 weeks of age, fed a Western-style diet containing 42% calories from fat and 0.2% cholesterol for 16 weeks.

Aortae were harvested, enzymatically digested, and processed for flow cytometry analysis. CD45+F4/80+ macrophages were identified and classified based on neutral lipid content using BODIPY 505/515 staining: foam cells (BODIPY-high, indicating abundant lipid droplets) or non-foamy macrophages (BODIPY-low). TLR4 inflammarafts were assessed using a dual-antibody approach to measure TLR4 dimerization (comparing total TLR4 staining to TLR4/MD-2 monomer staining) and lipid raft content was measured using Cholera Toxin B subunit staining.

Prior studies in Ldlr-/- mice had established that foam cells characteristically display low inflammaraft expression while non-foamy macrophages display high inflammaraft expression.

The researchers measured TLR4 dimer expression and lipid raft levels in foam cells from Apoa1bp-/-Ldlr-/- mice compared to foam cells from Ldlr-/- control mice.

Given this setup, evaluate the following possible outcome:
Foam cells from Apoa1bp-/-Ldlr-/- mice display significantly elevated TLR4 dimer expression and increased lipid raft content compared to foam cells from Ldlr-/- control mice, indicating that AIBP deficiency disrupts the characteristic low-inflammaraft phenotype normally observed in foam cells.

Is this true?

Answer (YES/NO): YES